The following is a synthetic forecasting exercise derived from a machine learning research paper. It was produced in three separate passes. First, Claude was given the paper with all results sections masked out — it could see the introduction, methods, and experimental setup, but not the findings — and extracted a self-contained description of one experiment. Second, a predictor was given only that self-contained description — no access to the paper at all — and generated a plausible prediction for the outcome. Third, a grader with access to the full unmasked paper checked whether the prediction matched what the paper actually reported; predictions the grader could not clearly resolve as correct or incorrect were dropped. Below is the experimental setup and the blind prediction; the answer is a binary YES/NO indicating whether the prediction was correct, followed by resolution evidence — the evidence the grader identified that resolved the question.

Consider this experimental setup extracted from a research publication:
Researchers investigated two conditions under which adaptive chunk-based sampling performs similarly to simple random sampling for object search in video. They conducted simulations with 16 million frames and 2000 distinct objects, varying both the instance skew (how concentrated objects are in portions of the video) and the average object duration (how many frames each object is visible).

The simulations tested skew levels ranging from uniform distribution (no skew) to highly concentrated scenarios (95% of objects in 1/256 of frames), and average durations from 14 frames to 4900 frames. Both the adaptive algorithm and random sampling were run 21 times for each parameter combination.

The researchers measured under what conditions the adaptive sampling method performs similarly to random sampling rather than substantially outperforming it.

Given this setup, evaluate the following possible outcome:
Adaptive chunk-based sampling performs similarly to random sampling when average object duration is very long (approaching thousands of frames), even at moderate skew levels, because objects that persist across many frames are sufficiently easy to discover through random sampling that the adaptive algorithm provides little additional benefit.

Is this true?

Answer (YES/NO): NO